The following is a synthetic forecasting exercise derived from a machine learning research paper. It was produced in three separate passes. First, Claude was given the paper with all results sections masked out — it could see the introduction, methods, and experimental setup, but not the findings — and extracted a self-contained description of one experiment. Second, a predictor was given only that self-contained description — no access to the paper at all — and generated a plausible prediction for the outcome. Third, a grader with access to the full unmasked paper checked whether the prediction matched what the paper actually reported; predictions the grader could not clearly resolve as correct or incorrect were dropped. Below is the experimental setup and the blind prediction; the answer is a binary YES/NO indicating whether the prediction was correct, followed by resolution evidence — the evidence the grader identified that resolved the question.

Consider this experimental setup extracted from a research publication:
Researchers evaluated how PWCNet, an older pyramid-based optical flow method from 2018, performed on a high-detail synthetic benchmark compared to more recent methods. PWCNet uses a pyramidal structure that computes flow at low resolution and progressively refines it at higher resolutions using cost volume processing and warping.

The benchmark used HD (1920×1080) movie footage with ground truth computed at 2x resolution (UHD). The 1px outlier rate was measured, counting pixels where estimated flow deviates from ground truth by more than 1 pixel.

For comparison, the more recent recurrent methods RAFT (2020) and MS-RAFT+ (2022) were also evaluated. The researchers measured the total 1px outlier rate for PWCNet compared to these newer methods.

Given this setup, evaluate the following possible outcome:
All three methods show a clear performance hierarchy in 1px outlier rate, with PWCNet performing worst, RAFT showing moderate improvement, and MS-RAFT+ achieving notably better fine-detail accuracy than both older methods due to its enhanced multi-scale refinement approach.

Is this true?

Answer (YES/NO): NO